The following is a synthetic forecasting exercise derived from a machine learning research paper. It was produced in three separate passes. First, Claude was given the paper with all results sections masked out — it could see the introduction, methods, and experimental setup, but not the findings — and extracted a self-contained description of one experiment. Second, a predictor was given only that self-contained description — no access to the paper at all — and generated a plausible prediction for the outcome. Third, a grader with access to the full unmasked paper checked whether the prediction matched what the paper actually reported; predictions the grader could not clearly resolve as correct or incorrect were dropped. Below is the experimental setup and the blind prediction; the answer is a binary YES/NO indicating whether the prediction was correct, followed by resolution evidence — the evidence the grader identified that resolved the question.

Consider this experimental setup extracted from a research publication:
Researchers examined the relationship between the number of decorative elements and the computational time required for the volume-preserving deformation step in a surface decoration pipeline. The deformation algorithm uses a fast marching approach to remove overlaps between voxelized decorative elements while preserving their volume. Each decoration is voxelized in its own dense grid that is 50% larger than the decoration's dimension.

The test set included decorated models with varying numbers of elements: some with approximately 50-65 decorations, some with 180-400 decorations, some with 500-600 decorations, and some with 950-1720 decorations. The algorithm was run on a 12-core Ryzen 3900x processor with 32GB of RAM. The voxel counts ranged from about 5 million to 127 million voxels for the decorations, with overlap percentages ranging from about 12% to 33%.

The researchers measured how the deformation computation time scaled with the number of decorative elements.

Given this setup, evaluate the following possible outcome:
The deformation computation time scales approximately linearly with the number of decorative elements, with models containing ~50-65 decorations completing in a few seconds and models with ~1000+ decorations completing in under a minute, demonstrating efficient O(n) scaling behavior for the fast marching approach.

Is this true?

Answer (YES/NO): NO